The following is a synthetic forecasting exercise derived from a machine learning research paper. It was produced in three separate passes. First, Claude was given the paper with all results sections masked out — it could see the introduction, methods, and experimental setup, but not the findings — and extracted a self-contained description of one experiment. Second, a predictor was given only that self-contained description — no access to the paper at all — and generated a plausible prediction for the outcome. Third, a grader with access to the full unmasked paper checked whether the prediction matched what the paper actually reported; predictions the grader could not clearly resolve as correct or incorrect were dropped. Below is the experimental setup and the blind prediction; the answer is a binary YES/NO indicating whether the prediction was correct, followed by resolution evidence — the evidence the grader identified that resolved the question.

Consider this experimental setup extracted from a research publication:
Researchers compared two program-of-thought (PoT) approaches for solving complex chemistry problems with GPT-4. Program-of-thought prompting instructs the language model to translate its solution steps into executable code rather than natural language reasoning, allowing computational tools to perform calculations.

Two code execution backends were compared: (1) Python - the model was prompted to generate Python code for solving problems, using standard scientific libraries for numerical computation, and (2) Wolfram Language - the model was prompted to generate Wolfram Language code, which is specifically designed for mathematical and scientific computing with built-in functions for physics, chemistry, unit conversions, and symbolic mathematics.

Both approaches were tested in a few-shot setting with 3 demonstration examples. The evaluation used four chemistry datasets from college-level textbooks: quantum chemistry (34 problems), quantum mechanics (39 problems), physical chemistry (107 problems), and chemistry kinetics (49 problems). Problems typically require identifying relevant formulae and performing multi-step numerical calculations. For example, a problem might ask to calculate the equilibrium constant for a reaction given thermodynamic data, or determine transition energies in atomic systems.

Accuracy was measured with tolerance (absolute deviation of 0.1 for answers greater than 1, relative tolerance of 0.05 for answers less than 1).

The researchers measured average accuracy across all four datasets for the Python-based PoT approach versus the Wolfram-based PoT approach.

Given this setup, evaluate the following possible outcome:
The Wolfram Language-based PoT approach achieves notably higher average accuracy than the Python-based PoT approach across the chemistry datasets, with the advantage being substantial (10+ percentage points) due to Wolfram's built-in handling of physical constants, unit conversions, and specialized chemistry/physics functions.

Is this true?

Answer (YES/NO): NO